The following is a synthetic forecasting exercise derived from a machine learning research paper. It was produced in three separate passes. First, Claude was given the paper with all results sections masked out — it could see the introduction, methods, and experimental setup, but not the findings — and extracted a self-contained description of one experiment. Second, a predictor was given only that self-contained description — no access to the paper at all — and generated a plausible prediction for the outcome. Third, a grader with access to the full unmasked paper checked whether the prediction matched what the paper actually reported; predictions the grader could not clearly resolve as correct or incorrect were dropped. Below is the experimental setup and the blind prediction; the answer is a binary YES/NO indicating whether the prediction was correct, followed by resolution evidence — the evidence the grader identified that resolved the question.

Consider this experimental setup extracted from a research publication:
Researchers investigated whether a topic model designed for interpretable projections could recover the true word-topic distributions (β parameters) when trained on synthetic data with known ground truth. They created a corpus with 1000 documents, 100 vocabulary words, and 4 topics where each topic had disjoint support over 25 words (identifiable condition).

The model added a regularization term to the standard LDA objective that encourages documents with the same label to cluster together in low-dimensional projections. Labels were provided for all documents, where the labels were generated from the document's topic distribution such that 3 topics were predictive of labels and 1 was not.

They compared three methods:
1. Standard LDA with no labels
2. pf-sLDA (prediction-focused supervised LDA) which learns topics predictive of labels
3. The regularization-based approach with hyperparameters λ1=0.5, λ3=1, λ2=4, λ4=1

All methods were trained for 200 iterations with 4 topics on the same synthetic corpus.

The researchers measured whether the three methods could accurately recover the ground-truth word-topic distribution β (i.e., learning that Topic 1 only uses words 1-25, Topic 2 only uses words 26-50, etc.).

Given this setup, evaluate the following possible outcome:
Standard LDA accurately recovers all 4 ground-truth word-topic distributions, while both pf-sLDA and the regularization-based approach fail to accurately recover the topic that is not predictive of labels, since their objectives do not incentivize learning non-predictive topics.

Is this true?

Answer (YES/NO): NO